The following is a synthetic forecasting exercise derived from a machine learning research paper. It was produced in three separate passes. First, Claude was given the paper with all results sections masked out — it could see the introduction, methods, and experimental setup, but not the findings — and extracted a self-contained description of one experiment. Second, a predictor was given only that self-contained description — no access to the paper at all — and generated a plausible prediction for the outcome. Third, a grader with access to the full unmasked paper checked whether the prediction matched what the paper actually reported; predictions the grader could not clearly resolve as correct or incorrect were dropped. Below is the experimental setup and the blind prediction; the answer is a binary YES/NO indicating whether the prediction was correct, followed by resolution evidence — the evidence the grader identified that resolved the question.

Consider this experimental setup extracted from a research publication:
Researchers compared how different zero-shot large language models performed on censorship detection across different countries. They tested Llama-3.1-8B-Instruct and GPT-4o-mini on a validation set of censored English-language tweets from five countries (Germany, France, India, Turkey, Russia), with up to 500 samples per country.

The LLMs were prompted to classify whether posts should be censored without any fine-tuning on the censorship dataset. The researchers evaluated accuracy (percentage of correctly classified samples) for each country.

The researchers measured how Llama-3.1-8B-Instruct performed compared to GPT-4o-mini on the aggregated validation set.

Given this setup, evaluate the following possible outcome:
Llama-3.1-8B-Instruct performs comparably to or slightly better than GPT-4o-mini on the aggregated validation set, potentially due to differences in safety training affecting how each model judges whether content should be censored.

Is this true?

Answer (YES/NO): NO